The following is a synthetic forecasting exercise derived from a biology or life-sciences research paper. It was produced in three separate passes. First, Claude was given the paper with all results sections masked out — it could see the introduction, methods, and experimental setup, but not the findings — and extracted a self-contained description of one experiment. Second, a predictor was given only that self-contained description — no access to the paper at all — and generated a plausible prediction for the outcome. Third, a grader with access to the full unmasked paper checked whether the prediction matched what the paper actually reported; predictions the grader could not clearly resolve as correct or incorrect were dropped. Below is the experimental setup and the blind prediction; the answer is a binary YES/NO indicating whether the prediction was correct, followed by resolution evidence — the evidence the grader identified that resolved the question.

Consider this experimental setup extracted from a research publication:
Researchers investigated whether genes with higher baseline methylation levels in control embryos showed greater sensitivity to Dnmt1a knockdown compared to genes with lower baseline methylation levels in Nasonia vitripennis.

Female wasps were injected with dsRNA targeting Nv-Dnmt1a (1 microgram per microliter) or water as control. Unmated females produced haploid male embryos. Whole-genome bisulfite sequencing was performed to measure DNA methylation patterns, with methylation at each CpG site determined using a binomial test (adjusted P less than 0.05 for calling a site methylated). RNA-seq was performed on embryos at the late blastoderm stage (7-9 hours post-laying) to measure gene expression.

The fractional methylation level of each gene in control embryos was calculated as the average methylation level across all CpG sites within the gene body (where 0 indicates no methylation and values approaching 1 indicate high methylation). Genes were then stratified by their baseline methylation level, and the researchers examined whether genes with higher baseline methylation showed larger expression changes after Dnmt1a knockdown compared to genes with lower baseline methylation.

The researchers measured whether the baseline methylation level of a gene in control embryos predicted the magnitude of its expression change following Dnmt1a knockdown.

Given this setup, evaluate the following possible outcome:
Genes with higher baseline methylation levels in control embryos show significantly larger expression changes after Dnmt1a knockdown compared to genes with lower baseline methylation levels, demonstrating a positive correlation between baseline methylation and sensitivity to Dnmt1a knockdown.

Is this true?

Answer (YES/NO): YES